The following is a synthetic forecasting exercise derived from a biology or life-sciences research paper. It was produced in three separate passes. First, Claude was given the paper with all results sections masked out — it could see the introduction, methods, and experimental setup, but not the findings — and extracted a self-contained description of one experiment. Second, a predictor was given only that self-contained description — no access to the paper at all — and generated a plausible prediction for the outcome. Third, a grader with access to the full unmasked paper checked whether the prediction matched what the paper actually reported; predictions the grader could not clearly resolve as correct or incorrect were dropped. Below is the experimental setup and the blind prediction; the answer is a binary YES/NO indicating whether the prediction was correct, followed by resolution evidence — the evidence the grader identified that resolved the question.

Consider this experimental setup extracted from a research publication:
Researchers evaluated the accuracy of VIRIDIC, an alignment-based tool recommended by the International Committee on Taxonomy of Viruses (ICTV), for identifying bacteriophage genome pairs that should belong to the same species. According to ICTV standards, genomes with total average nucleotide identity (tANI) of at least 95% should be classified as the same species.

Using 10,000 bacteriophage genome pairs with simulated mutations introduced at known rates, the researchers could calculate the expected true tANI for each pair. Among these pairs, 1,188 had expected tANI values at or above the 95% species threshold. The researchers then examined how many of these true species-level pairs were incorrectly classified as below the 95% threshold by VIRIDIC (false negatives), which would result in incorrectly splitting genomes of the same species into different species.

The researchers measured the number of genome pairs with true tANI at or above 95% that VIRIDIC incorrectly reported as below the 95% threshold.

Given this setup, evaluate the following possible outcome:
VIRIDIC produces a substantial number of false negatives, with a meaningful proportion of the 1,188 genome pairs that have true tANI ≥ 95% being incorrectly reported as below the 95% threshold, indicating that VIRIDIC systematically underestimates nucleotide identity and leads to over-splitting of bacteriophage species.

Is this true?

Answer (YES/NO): YES